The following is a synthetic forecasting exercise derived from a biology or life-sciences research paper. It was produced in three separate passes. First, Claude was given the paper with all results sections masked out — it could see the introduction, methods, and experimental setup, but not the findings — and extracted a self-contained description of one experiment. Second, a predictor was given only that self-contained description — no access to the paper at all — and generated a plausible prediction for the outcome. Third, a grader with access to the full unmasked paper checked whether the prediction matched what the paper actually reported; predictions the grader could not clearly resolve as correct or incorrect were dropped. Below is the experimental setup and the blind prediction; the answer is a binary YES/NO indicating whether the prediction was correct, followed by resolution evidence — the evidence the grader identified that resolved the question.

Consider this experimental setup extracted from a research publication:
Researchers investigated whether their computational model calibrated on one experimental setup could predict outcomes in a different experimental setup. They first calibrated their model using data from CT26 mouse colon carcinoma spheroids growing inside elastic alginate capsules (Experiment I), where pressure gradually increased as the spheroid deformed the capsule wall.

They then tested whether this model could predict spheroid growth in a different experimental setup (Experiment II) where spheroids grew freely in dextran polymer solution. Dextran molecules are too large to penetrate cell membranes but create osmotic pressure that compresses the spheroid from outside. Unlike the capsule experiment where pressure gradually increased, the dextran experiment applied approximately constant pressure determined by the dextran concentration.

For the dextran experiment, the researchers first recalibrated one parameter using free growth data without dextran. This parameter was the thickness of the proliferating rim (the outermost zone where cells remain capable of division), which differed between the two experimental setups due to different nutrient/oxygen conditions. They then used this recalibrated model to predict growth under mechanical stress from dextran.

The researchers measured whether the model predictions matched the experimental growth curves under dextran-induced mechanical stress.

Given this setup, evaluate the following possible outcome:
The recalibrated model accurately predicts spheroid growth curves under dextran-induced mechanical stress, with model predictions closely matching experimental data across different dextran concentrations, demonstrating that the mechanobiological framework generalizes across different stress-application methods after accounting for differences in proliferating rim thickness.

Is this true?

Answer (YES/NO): YES